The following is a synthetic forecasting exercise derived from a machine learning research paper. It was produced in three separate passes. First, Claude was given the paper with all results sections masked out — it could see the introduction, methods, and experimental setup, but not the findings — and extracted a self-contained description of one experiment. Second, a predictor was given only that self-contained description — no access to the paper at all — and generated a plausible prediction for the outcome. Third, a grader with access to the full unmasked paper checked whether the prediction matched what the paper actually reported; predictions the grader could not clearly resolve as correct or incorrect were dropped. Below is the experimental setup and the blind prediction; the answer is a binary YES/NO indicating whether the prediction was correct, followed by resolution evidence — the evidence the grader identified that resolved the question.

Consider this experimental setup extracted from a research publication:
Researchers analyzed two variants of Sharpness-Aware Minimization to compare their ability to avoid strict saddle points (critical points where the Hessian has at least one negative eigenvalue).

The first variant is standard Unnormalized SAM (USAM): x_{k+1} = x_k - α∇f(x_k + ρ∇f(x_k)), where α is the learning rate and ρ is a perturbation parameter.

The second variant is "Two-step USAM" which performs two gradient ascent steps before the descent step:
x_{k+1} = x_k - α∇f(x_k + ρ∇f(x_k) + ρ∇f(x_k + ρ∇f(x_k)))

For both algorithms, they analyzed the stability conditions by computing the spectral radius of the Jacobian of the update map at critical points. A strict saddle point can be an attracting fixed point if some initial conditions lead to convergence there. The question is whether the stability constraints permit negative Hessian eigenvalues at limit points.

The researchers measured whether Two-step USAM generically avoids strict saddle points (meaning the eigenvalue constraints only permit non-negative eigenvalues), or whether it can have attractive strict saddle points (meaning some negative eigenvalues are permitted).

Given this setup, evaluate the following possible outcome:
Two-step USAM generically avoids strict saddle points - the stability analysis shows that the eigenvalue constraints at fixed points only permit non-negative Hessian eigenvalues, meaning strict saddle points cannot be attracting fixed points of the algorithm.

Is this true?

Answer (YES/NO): YES